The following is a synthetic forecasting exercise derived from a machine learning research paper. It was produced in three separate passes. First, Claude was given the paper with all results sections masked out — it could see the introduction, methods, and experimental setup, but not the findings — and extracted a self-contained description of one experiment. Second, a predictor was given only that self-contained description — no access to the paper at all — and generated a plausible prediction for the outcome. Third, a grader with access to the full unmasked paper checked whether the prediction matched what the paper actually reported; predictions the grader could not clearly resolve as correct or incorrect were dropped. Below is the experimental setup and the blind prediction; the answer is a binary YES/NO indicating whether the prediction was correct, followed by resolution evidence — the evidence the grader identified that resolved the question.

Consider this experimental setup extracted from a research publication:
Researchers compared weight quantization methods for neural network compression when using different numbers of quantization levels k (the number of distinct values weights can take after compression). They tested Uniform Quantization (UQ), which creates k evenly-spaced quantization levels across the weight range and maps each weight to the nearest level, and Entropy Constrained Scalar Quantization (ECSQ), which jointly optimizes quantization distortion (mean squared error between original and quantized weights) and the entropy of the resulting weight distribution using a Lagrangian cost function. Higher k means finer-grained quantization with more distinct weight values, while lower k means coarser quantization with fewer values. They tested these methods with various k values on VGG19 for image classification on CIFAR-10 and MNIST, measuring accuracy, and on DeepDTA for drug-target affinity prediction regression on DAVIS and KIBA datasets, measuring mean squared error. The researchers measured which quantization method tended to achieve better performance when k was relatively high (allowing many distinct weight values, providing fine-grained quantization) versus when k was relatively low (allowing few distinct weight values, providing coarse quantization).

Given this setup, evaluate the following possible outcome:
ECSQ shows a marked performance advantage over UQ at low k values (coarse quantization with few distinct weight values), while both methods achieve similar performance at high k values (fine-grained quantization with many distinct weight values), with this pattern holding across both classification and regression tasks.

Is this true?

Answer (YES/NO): YES